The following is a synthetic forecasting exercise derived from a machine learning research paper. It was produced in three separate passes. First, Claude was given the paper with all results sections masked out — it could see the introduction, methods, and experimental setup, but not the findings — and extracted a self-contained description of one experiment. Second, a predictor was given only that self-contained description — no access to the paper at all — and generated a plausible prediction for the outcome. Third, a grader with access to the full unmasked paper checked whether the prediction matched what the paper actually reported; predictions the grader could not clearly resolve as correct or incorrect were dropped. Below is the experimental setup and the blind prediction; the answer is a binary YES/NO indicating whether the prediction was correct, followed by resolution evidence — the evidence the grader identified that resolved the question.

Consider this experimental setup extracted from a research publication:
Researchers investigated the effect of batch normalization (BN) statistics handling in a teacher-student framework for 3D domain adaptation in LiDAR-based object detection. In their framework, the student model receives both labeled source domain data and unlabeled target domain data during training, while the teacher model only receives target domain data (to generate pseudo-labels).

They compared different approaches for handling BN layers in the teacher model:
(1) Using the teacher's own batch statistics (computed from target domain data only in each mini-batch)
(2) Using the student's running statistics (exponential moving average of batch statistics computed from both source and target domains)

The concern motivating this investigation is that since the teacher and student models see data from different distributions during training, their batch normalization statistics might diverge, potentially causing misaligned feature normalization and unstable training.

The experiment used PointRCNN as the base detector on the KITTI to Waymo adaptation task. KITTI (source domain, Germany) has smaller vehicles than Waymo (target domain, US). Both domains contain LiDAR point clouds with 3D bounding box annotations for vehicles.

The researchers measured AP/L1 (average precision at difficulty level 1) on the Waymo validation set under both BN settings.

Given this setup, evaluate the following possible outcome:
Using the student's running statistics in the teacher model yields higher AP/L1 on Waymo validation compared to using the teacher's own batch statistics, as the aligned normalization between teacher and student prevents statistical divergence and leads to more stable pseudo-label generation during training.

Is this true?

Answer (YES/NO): YES